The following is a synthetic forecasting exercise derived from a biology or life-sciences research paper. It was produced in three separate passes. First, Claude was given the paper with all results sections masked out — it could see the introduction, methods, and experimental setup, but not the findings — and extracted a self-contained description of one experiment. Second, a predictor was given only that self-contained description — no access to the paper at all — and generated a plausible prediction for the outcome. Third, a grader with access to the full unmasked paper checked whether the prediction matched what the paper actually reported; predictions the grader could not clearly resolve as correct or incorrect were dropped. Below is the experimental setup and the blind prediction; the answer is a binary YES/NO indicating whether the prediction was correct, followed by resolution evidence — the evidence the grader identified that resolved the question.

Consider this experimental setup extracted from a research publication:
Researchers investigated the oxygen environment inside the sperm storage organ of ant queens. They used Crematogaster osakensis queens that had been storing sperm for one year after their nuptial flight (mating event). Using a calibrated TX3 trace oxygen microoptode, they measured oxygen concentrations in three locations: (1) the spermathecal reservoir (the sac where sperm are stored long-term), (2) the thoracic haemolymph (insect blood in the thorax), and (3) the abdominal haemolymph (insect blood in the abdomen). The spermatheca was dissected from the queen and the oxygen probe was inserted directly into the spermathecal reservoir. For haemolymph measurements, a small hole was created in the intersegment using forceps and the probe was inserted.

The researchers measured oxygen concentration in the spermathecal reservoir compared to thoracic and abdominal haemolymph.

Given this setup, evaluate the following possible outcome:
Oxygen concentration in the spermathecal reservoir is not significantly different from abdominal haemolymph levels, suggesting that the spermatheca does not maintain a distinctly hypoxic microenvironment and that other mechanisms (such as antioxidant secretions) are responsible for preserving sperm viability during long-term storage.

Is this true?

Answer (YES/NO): NO